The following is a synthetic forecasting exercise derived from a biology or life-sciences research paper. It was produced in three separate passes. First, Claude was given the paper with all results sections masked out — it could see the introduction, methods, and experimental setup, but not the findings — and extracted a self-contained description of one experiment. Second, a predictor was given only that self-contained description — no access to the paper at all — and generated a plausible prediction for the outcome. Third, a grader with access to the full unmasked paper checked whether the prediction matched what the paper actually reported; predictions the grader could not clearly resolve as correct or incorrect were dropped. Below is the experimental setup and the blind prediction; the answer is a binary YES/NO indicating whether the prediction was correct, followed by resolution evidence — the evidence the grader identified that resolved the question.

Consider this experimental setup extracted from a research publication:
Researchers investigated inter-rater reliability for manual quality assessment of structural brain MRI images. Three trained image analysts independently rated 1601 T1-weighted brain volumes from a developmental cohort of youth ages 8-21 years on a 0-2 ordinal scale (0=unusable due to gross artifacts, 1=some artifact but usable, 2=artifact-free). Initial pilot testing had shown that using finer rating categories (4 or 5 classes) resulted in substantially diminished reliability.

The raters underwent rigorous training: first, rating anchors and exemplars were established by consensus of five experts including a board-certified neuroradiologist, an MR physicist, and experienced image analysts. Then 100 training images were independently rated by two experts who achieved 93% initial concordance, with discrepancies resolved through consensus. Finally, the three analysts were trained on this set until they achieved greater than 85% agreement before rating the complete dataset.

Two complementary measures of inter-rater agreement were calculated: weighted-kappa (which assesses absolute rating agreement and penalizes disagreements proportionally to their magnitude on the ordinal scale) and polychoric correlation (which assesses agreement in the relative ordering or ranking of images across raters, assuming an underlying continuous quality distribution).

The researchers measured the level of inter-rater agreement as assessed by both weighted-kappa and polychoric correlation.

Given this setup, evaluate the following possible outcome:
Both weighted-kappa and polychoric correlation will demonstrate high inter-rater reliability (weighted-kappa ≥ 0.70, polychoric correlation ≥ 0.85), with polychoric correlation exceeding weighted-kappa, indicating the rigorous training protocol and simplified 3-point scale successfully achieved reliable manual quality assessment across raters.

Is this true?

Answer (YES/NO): NO